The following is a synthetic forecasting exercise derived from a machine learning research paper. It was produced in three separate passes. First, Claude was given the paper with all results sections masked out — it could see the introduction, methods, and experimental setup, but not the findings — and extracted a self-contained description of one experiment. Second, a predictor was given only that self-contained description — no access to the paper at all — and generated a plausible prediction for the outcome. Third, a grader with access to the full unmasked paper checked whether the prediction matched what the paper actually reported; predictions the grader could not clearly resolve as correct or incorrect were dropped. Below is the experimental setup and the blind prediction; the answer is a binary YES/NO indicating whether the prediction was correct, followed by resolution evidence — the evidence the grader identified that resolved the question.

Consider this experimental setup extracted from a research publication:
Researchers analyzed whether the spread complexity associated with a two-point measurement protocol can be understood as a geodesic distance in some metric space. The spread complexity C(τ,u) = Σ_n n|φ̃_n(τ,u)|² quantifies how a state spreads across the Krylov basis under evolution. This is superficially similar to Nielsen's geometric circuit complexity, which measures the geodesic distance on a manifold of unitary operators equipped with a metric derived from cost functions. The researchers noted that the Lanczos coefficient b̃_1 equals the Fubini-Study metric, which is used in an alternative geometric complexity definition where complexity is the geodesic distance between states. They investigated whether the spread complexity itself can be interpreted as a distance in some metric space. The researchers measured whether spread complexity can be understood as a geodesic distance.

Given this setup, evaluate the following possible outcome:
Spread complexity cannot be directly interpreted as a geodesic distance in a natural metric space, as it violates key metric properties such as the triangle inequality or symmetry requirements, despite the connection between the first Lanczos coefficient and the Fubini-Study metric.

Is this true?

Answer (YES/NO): YES